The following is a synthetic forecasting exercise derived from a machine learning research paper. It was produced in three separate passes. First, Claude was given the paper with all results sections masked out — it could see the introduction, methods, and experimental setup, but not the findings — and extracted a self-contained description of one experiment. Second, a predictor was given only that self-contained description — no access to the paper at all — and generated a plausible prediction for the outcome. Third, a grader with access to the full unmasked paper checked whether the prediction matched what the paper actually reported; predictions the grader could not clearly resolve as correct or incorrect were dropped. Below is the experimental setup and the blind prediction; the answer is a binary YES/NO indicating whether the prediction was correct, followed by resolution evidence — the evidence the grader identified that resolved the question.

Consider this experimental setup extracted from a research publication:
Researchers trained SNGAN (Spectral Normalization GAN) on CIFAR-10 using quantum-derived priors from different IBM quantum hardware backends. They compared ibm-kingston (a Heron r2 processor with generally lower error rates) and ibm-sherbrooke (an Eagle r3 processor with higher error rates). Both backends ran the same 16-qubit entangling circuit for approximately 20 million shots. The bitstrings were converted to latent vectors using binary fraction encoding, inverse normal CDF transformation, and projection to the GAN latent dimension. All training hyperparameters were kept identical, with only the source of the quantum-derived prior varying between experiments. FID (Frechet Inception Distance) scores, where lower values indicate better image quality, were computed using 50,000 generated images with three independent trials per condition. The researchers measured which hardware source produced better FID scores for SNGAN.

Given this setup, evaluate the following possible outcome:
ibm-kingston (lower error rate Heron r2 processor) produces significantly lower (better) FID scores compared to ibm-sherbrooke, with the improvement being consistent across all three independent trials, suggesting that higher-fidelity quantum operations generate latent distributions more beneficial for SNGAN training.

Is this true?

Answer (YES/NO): NO